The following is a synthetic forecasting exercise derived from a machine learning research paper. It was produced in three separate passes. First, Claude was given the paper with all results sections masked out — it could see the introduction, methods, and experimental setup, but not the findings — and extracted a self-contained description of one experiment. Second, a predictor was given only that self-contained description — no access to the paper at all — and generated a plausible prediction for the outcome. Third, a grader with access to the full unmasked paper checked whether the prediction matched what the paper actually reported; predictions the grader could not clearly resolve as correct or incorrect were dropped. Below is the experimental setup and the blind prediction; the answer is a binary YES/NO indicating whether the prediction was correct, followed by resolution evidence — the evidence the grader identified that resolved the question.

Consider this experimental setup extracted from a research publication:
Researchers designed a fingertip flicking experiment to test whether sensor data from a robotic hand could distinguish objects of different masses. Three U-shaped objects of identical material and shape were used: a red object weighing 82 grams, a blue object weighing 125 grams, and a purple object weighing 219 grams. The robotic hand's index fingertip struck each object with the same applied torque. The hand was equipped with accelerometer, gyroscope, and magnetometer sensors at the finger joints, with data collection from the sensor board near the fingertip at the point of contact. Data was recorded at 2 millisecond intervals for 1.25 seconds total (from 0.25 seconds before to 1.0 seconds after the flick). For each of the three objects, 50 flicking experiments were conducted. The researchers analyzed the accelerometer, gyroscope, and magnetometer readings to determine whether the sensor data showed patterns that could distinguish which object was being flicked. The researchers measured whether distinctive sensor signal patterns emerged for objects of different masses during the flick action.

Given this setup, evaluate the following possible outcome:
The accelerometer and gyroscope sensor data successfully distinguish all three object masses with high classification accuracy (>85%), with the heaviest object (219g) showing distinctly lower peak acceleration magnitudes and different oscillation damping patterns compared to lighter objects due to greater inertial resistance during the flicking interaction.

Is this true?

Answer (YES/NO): NO